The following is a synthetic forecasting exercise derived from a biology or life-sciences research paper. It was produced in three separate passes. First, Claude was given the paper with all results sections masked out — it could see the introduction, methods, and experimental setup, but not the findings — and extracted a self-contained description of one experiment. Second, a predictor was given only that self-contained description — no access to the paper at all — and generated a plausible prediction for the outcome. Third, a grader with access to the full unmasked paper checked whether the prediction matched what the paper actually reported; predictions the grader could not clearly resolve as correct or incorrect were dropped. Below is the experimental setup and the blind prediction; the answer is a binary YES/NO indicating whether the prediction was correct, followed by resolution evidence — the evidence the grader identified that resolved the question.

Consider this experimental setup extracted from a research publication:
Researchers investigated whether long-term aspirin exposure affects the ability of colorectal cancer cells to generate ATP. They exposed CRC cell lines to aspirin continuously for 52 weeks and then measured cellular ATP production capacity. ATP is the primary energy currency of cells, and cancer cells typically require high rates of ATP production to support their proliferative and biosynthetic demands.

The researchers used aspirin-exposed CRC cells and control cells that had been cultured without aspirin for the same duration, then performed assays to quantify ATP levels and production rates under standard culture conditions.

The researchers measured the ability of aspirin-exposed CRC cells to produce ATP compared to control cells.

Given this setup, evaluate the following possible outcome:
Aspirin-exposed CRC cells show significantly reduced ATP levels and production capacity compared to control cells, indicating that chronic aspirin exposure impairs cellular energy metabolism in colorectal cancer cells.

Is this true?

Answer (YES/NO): NO